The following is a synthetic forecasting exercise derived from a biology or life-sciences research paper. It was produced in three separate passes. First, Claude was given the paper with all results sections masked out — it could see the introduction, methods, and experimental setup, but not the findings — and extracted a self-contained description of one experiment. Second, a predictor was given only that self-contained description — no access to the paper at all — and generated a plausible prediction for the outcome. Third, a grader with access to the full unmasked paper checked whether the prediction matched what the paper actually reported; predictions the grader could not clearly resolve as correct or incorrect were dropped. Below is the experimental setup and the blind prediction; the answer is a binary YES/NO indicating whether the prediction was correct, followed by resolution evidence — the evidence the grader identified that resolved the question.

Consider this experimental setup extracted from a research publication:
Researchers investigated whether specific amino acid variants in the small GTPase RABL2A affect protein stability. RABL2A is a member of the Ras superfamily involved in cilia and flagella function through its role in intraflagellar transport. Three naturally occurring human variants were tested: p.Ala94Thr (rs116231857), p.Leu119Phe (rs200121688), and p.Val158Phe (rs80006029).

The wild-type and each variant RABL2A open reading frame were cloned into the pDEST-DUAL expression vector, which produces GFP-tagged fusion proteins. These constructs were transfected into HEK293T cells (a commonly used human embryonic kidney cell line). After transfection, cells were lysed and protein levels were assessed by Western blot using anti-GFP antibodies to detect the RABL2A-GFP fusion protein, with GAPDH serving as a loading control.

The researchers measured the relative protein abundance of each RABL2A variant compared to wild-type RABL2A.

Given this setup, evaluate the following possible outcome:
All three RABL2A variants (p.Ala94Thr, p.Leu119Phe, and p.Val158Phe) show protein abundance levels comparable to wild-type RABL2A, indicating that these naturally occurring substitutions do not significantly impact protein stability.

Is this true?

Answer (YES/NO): NO